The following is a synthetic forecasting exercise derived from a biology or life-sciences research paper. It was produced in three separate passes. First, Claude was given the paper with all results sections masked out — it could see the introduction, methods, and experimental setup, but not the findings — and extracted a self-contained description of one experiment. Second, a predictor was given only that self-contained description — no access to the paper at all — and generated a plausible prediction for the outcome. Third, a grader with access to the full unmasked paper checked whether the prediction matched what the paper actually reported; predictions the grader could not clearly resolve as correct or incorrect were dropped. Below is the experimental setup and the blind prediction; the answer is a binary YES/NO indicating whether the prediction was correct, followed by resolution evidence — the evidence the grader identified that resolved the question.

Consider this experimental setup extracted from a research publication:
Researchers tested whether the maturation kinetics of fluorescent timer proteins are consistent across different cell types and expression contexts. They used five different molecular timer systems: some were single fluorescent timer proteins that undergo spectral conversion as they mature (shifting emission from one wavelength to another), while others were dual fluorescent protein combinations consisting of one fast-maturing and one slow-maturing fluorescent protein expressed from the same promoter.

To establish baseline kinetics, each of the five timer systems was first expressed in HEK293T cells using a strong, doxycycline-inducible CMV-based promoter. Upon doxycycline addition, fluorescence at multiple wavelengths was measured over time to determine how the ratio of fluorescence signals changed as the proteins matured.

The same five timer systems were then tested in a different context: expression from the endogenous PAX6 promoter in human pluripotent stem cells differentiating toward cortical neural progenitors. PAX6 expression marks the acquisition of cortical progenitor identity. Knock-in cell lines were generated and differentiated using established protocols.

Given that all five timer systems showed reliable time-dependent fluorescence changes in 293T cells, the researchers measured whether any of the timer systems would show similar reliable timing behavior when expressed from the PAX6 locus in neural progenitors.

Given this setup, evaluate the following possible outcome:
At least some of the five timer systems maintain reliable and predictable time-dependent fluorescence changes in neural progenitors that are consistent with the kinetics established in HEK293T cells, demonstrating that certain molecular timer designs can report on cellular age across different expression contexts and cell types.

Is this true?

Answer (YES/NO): NO